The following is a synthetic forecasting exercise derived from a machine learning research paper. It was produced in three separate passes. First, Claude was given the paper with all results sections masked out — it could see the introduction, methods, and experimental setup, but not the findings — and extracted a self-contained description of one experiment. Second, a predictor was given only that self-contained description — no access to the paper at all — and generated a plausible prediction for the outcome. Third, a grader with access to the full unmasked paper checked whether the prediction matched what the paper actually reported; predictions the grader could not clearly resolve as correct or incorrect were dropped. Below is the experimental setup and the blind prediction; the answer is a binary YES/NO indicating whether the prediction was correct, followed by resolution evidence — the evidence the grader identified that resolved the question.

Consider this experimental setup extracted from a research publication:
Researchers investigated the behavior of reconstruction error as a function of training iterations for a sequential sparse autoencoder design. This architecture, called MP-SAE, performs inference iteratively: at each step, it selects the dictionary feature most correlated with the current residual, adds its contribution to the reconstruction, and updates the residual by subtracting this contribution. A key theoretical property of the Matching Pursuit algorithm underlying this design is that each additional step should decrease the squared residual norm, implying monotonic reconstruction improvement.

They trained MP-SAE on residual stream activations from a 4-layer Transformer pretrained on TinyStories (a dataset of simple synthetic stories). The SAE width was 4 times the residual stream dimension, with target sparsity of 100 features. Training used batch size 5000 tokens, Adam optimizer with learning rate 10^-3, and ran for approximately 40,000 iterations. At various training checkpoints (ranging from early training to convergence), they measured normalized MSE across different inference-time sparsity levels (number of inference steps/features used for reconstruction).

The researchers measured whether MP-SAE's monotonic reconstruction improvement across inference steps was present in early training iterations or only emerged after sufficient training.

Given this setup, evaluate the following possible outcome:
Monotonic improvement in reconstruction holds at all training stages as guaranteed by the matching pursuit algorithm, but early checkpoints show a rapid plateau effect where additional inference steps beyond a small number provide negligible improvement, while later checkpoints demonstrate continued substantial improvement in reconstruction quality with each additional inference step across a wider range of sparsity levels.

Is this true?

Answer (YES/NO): NO